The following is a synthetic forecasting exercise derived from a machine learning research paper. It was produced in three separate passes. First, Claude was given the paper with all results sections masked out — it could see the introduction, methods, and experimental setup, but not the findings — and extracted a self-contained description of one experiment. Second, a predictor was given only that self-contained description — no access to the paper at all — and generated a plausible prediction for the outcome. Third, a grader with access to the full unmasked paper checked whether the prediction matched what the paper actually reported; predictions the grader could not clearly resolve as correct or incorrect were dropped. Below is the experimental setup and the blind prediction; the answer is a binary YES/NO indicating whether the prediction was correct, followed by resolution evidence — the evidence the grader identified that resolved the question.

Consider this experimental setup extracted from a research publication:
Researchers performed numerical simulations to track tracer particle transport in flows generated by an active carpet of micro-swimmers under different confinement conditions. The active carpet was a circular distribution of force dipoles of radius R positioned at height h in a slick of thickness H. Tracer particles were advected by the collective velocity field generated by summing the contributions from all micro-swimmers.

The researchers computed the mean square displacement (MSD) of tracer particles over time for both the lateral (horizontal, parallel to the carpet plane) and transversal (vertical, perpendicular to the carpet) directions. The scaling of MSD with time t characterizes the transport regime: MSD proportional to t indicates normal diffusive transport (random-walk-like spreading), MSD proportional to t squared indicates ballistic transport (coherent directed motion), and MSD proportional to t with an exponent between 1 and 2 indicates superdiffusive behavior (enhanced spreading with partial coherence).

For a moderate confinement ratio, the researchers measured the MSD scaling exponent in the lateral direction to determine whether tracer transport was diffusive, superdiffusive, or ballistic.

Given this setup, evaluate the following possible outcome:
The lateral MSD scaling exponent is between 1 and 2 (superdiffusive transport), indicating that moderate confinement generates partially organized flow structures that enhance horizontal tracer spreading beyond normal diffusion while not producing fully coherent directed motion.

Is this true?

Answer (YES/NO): NO